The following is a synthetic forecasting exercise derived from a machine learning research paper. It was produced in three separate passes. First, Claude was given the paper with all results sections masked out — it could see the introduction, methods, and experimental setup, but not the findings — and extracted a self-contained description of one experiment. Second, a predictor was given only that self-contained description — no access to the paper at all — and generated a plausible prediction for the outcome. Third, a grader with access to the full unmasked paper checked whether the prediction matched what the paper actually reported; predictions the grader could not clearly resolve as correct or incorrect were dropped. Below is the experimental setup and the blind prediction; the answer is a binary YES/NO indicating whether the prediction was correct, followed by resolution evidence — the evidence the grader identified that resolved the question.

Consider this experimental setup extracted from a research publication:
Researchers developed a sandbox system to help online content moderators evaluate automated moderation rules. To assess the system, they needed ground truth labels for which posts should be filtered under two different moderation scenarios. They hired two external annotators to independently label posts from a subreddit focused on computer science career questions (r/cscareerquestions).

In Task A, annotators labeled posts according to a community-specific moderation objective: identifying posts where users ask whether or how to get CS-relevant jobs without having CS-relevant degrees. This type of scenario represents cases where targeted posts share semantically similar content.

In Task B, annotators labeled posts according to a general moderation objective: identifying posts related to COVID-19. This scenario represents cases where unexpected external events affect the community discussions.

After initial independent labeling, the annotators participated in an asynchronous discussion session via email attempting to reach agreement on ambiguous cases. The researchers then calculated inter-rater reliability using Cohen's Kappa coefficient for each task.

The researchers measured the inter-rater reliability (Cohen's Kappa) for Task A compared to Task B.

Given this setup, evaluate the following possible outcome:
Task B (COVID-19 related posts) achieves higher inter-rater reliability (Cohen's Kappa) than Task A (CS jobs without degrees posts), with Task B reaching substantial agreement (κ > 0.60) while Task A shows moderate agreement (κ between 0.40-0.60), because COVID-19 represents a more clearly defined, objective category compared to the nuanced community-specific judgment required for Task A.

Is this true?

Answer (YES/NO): YES